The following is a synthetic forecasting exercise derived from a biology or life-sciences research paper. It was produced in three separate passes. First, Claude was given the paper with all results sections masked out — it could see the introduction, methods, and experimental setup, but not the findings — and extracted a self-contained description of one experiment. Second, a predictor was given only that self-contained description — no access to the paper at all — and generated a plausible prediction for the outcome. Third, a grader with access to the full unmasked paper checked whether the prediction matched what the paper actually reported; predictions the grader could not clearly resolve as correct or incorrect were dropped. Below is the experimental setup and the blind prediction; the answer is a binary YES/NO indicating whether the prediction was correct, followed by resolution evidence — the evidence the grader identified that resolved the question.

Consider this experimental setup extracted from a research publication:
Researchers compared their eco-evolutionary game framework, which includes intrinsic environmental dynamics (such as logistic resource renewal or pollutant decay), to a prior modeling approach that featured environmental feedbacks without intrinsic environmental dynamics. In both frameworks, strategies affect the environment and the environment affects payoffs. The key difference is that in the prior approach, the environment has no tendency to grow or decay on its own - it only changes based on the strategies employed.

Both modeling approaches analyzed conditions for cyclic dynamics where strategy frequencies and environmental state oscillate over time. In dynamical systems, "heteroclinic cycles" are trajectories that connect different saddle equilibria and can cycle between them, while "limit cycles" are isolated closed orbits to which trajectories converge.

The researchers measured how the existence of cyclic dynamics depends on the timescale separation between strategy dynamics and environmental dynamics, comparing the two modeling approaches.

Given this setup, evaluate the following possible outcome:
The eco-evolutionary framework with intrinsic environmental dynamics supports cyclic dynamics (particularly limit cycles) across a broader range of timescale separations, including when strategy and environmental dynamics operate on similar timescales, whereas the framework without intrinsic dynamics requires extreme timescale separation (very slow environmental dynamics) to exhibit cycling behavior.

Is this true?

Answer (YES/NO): NO